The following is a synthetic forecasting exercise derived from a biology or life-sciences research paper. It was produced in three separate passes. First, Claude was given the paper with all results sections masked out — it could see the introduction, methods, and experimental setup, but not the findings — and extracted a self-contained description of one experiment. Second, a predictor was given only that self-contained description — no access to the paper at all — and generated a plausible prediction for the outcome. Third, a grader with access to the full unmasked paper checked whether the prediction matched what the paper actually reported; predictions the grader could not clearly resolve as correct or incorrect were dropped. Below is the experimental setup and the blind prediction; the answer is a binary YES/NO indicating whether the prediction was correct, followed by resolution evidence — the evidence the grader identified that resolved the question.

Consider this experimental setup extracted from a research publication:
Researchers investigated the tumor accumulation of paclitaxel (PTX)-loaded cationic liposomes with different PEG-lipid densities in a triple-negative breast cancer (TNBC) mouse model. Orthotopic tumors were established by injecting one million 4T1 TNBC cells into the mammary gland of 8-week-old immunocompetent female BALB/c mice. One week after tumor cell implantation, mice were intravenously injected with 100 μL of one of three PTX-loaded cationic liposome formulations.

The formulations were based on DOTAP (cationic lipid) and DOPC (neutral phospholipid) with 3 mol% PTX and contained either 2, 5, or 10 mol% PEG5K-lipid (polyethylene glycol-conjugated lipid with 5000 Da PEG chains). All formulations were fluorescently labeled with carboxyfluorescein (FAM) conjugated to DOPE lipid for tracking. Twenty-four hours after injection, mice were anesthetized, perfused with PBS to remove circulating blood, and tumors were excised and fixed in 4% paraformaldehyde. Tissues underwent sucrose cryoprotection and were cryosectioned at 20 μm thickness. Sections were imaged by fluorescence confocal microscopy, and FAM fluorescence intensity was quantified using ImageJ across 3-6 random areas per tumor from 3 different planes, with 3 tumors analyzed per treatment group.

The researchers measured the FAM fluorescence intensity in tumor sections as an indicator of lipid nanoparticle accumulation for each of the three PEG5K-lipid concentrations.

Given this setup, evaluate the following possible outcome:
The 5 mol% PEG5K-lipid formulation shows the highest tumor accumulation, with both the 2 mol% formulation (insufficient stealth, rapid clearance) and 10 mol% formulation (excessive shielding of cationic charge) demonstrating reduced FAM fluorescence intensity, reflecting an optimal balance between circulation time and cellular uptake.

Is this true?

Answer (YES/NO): NO